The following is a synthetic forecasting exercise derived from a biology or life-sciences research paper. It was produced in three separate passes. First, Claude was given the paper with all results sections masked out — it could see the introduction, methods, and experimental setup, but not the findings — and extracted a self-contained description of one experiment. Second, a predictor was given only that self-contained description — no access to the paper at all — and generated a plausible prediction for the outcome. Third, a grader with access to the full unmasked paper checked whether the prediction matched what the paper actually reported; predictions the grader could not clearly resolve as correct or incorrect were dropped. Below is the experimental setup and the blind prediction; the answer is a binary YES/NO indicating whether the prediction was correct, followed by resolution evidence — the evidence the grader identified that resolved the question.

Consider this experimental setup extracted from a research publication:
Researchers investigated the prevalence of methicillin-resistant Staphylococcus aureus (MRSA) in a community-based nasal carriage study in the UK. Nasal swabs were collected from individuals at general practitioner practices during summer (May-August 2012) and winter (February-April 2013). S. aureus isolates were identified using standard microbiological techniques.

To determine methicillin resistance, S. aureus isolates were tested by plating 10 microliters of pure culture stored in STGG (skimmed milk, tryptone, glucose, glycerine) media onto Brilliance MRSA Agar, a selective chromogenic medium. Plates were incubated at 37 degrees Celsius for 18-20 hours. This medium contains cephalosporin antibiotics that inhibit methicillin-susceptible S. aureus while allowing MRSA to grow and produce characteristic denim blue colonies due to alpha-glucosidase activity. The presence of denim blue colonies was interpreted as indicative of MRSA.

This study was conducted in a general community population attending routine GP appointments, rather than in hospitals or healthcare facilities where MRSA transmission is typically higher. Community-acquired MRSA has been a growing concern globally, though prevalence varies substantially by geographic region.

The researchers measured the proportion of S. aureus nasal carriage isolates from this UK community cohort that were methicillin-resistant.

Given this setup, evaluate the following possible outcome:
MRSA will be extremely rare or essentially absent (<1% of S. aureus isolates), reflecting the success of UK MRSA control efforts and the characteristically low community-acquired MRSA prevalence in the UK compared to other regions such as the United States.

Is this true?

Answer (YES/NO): NO